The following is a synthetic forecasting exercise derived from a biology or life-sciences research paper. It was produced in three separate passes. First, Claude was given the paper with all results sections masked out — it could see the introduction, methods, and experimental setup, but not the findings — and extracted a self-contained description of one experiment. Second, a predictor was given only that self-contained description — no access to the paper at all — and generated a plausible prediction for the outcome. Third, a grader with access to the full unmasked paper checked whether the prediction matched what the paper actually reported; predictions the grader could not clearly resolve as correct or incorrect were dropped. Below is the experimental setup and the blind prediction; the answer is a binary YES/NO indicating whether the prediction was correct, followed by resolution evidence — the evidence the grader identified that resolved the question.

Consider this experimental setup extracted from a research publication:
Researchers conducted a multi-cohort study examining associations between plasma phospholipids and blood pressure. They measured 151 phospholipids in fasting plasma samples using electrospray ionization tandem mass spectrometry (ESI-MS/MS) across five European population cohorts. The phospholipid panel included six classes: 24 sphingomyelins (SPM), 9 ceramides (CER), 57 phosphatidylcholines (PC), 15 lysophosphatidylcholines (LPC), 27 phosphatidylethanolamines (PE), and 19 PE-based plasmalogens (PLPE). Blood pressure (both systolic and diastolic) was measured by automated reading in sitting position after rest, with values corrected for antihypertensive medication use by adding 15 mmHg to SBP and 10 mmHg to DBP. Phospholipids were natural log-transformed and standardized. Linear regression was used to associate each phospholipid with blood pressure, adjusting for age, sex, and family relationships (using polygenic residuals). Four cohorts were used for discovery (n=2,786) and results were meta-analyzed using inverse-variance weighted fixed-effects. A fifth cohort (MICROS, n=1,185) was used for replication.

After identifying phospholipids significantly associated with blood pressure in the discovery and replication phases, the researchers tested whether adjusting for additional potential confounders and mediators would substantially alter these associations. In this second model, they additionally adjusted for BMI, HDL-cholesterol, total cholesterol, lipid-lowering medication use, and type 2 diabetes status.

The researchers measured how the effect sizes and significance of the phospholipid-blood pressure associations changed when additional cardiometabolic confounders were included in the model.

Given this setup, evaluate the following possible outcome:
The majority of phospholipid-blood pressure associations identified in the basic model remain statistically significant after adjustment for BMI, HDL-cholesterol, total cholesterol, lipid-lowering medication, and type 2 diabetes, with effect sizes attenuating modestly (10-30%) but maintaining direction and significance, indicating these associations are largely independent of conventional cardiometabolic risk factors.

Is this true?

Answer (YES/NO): NO